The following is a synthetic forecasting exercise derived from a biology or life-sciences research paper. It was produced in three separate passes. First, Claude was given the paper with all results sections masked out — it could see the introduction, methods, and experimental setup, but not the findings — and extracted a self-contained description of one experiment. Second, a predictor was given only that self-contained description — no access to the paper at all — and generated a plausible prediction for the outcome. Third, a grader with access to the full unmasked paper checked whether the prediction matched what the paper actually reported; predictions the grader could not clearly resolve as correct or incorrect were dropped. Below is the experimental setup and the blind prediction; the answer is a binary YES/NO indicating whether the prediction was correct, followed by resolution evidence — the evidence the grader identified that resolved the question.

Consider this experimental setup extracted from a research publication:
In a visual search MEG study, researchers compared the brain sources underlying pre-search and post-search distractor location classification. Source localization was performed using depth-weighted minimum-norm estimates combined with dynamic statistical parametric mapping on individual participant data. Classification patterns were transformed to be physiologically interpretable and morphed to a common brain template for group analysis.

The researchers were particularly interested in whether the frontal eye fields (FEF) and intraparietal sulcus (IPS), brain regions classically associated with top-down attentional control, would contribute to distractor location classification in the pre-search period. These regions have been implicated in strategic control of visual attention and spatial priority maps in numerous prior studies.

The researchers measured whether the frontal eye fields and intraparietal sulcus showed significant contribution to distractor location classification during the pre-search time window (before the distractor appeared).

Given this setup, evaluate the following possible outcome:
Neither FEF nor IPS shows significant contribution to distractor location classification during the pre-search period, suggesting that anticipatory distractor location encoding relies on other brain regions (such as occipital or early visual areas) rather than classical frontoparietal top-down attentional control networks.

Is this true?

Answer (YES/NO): YES